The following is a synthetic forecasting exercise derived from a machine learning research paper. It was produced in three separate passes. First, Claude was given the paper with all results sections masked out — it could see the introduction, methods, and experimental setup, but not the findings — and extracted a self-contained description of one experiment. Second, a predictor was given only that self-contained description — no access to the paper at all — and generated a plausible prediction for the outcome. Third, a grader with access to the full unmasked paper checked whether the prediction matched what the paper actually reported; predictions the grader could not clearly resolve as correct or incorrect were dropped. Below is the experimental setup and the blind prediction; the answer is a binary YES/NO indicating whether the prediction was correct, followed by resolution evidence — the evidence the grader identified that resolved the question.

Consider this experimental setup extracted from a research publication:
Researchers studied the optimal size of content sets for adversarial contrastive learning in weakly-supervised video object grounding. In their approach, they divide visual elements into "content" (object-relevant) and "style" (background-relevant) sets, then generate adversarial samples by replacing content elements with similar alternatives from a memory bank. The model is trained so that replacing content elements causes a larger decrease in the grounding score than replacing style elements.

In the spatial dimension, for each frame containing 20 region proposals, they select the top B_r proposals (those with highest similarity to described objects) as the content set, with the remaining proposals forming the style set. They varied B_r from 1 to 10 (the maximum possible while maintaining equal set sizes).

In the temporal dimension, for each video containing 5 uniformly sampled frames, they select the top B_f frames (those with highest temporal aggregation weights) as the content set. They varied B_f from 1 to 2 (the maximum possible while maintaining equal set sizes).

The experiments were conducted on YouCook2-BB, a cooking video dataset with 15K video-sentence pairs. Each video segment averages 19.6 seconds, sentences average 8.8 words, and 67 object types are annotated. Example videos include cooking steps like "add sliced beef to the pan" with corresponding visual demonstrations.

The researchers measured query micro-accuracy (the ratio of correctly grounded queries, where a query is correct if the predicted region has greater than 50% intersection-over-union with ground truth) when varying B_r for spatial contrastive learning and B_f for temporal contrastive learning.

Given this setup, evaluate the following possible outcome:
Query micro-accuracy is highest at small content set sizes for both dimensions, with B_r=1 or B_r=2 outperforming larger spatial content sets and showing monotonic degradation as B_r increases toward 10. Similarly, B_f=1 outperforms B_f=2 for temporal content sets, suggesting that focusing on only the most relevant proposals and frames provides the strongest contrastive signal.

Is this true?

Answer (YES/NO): NO